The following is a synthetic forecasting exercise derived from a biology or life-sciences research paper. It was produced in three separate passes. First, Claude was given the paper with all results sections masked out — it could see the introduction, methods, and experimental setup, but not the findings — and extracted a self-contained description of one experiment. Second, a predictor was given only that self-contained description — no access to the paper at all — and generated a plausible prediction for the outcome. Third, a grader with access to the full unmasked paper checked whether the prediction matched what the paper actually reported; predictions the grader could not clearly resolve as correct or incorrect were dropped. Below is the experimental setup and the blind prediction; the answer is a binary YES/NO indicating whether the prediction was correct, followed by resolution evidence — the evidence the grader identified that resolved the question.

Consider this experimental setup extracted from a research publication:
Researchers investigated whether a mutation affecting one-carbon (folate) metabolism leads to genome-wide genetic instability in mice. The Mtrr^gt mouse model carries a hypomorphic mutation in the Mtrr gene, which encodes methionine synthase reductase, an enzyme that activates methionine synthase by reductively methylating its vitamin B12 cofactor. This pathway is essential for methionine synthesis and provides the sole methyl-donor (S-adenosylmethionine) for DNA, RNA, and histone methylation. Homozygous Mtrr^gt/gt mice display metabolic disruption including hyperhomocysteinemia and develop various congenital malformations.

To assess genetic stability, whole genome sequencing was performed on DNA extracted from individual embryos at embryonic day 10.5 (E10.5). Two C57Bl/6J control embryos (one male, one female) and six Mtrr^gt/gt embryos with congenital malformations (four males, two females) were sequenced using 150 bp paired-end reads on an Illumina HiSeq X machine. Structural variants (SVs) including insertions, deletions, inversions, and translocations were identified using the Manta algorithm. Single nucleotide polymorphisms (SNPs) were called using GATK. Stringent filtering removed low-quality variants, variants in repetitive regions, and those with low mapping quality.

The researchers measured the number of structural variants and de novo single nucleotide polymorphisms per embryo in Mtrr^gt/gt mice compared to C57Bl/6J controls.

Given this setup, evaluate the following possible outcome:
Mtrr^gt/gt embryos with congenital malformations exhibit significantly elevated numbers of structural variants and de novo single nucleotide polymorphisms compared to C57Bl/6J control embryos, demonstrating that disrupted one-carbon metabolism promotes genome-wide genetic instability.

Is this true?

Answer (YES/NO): NO